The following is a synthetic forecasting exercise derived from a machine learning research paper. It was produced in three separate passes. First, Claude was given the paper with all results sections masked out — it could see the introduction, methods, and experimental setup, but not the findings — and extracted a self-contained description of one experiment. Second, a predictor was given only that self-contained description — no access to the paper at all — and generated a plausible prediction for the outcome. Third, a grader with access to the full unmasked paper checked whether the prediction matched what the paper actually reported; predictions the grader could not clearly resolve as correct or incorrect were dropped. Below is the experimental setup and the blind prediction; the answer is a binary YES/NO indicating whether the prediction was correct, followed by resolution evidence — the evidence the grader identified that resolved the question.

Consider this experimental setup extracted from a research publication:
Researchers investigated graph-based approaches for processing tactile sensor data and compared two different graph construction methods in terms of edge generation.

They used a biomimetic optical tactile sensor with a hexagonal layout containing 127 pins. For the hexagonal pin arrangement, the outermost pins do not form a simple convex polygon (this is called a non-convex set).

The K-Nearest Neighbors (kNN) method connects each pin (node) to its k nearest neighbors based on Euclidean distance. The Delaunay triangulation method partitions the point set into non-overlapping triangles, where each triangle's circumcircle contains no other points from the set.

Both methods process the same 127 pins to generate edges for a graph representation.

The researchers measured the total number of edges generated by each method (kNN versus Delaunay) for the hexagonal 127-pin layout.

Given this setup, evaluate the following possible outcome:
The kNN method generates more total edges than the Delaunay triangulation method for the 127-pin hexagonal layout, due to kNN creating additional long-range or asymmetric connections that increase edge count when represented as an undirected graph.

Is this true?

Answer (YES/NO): YES